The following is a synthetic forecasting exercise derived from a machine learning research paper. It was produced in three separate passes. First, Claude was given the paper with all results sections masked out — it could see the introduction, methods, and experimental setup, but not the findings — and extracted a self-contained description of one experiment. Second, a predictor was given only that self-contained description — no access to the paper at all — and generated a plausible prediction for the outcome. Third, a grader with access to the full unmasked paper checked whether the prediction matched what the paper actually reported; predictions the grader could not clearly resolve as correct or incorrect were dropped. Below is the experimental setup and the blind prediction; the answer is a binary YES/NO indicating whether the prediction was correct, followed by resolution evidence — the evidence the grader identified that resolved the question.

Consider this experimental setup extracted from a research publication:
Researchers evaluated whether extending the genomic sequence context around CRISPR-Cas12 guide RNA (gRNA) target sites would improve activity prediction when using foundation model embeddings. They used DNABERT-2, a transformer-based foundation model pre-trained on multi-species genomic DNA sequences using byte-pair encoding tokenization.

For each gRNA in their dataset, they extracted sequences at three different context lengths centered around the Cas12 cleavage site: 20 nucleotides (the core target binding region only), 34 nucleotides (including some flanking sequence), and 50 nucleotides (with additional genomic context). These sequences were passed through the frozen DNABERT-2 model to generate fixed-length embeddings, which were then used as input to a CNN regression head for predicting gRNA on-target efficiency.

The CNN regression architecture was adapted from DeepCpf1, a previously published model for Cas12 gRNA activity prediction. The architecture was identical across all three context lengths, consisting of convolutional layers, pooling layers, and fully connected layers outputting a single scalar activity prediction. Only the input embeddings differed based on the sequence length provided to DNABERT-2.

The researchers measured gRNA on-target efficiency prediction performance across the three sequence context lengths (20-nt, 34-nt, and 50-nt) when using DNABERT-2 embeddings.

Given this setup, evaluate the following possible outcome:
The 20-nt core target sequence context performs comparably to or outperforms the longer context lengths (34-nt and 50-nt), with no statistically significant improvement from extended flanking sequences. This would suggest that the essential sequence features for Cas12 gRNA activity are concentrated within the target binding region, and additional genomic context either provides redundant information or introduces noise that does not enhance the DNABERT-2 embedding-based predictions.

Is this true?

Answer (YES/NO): NO